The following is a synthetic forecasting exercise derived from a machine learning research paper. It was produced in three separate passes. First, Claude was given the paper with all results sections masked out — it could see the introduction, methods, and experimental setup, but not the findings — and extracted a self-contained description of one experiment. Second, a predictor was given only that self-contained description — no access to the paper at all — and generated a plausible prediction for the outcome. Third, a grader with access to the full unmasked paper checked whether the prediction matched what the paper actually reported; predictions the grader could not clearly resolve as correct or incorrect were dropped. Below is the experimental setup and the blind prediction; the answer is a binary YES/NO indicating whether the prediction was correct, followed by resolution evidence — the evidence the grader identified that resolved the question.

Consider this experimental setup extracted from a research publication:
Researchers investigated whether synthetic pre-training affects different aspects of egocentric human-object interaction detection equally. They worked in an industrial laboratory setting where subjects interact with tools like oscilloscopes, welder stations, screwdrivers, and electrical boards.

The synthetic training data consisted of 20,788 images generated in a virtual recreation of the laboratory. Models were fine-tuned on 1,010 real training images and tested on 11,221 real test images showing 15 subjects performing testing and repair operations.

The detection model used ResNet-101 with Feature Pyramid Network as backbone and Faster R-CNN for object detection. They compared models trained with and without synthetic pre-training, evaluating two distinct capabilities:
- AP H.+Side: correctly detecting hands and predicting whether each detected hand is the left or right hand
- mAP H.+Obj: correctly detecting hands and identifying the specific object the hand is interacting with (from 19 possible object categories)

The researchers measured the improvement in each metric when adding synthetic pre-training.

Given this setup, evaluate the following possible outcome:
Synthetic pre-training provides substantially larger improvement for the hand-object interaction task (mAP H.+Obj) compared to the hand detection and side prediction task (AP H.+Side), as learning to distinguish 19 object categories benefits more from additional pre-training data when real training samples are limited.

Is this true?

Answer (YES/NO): YES